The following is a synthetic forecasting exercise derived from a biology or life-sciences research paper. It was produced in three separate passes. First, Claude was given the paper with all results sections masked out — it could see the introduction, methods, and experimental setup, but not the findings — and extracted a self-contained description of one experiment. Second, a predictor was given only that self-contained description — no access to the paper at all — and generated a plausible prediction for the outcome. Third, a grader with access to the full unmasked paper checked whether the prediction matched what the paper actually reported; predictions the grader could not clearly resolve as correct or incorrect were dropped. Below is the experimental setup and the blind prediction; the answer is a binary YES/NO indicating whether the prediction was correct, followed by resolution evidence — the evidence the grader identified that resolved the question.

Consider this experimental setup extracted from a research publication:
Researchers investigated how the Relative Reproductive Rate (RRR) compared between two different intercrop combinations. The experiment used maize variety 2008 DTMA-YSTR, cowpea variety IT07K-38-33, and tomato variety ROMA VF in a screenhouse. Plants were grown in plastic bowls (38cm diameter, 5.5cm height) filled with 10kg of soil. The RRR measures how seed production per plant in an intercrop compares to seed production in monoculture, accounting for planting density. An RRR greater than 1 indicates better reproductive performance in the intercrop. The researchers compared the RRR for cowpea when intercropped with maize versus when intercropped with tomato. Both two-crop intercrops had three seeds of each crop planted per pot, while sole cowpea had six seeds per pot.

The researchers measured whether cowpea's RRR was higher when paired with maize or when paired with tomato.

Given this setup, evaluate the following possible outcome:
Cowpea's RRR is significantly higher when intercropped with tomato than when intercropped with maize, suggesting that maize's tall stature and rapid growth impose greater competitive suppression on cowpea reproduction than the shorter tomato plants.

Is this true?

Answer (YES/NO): NO